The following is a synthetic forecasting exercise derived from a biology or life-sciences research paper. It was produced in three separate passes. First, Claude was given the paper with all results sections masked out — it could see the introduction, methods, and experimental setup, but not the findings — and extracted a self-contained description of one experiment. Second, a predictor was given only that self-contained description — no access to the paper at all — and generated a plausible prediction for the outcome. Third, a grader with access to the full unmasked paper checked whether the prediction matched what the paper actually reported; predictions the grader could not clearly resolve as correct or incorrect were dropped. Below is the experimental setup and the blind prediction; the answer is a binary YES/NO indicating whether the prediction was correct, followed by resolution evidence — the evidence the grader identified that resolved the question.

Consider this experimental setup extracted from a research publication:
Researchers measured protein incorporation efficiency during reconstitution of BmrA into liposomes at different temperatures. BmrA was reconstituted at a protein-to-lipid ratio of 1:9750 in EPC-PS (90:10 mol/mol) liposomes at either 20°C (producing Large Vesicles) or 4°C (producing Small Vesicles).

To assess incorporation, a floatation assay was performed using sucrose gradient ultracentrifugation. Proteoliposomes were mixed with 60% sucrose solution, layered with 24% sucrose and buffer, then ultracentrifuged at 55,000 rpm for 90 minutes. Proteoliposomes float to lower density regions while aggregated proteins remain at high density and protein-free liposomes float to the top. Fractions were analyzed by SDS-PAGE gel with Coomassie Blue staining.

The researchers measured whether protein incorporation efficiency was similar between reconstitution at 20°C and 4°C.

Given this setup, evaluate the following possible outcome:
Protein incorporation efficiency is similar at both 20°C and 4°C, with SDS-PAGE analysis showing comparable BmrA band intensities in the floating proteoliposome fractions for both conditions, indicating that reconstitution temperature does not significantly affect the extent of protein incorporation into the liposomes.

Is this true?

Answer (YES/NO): YES